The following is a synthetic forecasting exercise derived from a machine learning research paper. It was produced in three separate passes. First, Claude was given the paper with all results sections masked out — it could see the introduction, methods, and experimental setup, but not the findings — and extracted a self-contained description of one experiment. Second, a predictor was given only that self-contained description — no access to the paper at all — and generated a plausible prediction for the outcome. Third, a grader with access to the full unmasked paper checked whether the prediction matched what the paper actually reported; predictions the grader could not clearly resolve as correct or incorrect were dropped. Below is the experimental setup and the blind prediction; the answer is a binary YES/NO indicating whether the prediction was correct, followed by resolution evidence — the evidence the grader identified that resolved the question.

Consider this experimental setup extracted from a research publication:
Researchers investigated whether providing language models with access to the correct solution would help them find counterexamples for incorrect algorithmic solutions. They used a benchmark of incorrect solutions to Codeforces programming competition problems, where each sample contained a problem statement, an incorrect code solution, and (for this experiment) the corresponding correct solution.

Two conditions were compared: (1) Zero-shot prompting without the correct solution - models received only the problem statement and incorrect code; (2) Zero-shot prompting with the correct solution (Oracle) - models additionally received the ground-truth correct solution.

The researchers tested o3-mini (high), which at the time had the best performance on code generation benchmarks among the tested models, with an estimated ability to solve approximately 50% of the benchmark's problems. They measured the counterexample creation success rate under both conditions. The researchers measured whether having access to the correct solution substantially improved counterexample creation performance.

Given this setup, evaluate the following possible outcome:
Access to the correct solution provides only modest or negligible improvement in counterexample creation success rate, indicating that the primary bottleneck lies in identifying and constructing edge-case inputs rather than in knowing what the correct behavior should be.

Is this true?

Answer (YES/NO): YES